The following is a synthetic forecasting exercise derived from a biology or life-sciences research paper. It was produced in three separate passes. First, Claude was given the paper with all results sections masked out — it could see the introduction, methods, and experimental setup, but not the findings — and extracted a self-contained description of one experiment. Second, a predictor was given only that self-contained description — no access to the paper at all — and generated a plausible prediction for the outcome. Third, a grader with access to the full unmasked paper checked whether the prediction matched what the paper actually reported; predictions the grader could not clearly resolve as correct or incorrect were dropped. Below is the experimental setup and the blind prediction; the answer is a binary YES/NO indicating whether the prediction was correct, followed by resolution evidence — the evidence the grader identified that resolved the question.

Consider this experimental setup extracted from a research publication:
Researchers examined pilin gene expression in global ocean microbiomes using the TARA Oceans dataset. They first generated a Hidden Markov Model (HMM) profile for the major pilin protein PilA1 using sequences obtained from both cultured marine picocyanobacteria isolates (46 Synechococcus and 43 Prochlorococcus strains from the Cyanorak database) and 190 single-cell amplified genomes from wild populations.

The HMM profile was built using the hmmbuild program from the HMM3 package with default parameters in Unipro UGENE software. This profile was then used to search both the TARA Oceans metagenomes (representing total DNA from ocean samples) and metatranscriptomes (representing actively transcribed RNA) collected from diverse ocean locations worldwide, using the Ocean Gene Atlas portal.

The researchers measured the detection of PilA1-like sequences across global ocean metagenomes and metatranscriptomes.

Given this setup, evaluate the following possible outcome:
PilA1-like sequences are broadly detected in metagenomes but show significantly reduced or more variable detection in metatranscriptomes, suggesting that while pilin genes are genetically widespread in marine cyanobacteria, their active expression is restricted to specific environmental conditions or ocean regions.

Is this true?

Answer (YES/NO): NO